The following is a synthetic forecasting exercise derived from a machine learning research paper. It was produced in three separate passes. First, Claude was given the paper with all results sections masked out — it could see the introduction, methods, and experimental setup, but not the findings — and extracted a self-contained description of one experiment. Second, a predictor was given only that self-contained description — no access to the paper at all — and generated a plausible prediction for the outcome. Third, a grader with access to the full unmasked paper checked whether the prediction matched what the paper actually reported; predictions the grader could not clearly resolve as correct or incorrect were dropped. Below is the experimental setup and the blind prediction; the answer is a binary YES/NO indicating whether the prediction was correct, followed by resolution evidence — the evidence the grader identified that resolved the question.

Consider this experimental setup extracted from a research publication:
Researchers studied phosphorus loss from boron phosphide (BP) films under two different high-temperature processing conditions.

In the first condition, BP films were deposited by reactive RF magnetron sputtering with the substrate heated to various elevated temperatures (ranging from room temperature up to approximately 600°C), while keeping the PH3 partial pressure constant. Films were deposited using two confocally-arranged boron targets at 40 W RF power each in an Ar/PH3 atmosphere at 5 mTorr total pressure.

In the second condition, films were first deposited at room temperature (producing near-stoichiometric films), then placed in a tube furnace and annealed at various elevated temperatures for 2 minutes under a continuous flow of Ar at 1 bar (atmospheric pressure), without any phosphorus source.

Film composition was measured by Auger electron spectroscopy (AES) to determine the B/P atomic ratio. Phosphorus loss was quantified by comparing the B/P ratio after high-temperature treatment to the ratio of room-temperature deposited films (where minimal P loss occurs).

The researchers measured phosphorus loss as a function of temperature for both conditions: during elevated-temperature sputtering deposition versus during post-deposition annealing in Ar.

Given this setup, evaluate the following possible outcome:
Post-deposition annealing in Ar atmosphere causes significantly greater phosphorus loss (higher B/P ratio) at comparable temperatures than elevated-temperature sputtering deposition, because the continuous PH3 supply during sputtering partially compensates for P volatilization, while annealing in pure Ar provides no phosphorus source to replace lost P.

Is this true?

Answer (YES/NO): YES